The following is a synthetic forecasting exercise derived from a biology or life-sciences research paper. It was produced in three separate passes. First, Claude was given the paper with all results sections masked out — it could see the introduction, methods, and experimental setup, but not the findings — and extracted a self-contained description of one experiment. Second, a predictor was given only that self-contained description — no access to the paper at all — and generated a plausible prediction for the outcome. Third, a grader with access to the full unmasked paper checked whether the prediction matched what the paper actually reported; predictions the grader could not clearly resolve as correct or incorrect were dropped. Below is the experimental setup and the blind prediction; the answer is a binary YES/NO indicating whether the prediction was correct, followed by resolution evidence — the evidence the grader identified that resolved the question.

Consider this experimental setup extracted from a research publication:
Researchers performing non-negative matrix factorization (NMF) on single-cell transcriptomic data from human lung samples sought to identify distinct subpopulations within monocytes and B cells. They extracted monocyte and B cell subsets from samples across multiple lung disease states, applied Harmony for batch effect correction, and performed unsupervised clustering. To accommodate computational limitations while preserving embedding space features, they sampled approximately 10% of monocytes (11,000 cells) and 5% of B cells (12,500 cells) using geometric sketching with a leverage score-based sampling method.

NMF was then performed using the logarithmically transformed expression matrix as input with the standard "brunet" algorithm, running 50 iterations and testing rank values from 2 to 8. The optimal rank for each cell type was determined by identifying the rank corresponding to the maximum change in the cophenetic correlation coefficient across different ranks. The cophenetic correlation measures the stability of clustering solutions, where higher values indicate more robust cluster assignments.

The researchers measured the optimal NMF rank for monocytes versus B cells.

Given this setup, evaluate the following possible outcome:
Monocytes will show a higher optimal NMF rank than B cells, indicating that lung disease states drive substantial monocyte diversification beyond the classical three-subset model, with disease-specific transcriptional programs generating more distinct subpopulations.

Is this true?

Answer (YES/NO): NO